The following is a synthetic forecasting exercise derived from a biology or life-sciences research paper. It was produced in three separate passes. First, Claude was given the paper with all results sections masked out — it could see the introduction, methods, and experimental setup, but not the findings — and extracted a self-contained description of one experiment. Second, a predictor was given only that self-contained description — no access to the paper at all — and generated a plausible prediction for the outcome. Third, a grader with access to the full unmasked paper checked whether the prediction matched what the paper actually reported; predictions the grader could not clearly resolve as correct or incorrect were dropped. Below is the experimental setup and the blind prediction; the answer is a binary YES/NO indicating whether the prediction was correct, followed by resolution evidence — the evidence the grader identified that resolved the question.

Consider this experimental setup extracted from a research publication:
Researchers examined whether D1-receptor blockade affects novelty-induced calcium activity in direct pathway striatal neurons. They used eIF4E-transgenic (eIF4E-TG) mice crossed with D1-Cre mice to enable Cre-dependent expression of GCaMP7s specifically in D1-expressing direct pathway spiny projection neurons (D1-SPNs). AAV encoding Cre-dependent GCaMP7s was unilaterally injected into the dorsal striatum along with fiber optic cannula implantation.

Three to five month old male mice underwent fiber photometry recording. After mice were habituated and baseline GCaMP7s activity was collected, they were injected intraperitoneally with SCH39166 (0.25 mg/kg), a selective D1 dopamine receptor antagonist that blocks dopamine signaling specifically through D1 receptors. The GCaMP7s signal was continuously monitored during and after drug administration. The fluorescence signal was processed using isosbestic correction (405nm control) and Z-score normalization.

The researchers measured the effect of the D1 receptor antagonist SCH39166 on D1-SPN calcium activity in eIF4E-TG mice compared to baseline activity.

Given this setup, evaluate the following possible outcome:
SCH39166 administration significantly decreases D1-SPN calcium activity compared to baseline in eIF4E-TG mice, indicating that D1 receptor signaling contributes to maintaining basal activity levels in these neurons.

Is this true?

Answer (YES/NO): NO